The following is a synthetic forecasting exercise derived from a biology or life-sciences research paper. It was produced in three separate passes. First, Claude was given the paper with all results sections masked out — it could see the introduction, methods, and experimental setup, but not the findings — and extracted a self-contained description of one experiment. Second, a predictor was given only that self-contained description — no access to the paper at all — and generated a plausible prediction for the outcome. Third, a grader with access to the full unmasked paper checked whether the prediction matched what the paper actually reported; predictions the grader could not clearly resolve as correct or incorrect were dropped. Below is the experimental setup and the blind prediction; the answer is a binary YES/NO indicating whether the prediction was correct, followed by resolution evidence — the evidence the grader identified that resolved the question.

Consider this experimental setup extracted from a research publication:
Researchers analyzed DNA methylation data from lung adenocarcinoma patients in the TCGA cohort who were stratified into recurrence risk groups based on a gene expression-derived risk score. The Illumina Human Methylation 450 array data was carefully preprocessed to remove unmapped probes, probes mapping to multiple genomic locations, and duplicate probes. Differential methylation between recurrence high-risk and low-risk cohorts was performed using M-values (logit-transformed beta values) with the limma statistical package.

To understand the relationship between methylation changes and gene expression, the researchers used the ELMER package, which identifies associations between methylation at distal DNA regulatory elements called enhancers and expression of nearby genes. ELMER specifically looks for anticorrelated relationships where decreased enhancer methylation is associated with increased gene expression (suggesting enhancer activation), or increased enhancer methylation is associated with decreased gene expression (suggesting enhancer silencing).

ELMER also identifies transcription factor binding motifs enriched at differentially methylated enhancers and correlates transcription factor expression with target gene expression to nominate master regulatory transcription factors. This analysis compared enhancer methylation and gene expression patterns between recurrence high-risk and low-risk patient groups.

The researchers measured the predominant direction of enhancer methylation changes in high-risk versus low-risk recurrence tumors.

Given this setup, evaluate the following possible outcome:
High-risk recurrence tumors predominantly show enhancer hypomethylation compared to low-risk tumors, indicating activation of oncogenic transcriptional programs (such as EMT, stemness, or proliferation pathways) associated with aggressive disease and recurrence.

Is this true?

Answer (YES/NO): NO